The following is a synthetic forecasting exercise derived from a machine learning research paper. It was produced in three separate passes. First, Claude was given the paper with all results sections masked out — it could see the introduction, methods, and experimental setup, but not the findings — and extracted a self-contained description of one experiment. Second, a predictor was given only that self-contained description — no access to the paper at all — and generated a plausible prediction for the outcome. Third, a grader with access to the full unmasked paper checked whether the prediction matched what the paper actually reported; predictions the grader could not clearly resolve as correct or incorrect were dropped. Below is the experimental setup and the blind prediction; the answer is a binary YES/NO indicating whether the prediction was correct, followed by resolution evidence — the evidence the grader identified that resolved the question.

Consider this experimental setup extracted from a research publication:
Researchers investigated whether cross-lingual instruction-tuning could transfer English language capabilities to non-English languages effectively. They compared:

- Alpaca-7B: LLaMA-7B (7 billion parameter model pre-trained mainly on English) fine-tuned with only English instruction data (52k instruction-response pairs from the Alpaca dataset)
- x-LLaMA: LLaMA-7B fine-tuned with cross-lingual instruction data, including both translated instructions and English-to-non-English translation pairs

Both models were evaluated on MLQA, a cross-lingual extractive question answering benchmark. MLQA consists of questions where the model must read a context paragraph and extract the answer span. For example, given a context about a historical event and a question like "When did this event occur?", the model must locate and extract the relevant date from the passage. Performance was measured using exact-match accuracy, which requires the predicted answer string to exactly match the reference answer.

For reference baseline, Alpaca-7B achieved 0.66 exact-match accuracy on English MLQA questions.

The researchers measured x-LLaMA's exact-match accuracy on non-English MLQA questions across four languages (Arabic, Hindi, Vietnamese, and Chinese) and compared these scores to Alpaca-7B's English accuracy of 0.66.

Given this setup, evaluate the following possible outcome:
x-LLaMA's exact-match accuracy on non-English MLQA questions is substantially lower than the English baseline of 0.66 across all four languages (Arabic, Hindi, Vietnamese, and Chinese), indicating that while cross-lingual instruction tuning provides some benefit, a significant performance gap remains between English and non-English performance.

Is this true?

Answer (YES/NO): YES